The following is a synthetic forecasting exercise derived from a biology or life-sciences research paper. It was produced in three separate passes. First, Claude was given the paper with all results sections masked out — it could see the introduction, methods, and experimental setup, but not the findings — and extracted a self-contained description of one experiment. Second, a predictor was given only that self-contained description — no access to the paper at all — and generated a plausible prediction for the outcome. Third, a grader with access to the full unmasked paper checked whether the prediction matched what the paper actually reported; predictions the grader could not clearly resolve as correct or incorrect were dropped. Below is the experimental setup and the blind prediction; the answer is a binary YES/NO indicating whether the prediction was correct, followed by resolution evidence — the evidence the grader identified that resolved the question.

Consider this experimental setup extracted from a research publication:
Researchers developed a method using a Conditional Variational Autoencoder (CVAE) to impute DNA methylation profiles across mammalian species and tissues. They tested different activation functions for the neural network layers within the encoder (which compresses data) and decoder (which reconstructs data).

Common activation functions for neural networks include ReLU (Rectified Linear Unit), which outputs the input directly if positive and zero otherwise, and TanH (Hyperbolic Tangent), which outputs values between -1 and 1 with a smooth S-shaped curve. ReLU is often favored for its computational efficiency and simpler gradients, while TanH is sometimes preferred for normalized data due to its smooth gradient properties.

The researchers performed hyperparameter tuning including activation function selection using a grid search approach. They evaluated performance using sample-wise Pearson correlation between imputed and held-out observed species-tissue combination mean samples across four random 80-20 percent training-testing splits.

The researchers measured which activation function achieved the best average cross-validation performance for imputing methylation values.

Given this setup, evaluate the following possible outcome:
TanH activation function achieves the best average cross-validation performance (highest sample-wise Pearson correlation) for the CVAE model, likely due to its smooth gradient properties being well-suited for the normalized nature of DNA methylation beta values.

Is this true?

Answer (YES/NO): YES